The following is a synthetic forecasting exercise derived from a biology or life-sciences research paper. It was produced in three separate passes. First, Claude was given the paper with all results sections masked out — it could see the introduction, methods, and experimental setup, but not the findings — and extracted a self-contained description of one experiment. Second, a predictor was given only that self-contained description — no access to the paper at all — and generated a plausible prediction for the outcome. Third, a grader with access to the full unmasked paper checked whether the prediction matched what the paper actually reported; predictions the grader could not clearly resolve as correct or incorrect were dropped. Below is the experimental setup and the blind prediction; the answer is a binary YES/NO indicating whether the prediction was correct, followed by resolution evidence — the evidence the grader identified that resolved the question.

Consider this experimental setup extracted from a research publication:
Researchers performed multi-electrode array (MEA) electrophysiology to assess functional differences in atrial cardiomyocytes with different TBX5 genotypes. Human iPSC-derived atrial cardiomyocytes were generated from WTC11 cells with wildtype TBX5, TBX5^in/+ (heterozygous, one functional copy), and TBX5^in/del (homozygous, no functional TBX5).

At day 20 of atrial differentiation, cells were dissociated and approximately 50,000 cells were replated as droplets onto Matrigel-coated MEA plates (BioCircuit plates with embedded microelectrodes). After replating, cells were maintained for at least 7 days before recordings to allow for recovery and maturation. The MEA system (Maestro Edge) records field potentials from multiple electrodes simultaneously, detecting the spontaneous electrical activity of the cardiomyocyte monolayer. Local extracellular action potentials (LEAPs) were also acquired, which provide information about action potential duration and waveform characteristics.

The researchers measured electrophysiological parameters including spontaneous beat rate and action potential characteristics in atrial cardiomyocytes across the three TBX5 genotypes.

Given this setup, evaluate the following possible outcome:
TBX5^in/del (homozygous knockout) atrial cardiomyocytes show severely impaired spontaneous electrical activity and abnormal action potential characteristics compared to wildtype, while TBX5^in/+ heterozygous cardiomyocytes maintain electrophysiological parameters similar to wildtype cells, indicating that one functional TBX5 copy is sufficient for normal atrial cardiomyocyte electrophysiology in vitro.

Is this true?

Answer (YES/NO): NO